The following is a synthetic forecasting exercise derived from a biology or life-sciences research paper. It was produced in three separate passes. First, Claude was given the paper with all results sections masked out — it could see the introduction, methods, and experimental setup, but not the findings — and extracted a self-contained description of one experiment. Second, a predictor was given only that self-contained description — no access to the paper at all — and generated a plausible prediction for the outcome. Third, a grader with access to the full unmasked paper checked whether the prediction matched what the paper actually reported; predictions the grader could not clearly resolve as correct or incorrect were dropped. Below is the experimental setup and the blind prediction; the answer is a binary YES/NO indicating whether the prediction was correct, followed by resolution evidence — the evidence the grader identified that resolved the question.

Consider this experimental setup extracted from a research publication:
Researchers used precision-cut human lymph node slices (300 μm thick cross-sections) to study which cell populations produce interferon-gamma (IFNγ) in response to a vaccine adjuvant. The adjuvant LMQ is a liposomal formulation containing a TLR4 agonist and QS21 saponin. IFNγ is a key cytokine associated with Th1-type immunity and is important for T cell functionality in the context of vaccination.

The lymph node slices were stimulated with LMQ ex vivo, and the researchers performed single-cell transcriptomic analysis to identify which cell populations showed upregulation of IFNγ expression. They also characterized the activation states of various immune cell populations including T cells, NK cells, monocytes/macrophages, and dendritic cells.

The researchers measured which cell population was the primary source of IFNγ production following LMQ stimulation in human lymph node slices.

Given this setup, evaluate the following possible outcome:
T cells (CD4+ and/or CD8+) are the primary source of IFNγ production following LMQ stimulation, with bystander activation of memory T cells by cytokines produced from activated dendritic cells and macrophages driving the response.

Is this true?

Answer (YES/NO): NO